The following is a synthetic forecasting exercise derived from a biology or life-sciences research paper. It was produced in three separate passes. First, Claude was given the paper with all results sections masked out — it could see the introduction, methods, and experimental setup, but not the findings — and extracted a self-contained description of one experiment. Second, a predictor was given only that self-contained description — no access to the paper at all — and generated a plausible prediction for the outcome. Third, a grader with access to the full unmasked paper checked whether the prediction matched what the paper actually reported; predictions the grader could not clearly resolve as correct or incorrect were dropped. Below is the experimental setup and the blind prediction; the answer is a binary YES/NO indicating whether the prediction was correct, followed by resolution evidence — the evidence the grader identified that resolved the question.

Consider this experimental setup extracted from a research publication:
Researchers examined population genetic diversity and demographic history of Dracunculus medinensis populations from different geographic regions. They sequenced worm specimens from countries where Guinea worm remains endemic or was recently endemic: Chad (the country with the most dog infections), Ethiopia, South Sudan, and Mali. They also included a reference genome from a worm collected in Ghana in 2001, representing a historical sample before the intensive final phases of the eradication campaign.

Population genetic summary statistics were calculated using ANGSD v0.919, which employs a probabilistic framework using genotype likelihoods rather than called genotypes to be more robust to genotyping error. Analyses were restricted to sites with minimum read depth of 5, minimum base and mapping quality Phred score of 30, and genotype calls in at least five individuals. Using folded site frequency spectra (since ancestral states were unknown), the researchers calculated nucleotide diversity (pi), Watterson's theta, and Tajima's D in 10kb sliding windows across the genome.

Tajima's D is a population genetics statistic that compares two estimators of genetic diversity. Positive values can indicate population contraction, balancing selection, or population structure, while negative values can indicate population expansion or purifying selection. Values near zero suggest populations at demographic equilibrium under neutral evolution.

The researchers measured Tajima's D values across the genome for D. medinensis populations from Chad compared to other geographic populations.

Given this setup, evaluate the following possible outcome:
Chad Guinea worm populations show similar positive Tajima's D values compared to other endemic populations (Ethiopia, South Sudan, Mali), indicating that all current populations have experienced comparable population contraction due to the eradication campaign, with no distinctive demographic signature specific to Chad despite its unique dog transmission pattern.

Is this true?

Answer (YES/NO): NO